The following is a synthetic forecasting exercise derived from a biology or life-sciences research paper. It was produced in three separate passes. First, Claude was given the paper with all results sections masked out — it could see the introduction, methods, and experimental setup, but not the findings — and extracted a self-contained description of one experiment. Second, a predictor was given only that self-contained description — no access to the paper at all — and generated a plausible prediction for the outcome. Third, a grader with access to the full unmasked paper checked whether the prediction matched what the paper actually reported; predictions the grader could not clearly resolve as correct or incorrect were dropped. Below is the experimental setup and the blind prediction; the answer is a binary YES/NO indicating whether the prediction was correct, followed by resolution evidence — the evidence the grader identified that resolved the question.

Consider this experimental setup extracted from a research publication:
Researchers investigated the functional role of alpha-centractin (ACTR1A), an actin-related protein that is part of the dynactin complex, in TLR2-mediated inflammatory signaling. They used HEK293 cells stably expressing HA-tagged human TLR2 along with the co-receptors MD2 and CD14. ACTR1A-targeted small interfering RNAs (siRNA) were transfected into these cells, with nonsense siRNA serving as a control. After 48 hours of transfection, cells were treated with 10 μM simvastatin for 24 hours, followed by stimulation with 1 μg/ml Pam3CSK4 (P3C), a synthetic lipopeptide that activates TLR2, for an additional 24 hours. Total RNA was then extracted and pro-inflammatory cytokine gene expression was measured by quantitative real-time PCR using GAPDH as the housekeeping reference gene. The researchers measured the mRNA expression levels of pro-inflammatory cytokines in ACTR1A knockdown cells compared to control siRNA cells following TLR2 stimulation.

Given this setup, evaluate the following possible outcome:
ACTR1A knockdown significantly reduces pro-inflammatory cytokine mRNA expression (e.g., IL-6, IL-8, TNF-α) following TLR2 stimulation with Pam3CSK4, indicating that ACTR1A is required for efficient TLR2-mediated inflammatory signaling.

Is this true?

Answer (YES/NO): NO